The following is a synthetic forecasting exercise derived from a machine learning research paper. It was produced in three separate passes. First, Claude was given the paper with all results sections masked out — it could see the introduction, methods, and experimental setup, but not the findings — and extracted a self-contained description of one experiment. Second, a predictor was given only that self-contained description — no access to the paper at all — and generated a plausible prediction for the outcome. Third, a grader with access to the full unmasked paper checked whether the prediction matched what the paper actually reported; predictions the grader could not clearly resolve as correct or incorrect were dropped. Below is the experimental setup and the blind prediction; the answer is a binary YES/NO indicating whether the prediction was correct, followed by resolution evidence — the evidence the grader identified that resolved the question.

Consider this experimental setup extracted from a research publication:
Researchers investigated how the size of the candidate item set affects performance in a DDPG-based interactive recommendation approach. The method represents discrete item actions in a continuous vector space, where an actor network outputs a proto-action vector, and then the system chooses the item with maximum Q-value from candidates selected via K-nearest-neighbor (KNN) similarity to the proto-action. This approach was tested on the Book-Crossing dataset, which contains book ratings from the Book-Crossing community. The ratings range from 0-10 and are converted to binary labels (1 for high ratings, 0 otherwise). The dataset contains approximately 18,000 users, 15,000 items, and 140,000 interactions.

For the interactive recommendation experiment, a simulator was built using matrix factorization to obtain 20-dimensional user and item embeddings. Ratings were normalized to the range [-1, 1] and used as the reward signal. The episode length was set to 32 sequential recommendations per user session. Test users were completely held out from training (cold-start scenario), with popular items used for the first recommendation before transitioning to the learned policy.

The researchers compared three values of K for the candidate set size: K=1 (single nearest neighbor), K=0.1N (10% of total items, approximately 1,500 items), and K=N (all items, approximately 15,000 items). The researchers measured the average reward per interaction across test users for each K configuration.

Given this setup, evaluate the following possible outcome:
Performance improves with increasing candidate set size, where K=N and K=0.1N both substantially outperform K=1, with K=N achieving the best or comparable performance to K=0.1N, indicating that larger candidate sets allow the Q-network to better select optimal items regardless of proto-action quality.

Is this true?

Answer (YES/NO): YES